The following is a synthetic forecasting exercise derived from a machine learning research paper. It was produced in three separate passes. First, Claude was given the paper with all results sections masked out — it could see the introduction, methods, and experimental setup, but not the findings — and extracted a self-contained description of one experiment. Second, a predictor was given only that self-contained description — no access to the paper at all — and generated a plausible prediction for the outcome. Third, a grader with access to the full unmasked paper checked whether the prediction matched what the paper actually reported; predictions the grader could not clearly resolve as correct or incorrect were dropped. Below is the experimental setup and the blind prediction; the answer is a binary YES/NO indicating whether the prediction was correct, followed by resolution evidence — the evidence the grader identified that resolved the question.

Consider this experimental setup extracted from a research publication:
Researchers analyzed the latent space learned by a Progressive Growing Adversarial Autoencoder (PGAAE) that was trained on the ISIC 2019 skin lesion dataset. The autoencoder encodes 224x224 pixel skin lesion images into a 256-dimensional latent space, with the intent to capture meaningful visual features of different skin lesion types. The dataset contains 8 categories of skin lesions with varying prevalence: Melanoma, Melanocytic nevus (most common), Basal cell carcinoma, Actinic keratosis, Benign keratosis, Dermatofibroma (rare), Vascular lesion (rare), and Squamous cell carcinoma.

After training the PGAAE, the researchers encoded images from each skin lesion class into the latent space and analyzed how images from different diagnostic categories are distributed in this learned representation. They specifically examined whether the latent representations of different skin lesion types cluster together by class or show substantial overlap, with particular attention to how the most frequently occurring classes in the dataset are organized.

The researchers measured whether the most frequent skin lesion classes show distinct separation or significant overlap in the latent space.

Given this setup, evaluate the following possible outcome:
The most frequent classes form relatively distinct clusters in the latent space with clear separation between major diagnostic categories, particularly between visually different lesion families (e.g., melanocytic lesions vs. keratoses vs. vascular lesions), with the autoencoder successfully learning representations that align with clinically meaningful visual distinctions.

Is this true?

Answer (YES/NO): YES